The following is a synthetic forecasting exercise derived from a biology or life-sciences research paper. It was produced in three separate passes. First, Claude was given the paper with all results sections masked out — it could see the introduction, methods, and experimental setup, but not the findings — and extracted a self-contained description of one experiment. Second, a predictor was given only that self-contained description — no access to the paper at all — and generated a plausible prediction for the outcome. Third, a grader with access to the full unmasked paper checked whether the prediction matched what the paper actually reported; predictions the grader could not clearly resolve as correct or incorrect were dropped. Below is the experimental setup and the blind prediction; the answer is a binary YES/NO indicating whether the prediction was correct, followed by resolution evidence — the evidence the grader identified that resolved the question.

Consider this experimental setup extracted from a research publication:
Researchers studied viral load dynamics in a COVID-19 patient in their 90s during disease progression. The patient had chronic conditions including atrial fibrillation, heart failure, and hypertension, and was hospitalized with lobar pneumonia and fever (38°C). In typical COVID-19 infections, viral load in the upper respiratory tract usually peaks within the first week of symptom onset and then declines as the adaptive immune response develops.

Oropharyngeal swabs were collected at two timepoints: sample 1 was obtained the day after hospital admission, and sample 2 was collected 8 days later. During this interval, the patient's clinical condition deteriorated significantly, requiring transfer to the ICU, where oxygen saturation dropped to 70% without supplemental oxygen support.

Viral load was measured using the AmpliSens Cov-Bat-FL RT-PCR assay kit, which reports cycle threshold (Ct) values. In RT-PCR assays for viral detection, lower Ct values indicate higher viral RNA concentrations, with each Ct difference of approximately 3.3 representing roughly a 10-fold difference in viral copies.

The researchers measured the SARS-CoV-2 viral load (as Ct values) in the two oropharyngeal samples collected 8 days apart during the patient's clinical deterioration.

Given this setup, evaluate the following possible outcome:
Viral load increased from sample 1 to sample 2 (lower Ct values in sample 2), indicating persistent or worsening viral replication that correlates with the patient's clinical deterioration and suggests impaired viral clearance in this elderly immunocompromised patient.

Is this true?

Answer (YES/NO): NO